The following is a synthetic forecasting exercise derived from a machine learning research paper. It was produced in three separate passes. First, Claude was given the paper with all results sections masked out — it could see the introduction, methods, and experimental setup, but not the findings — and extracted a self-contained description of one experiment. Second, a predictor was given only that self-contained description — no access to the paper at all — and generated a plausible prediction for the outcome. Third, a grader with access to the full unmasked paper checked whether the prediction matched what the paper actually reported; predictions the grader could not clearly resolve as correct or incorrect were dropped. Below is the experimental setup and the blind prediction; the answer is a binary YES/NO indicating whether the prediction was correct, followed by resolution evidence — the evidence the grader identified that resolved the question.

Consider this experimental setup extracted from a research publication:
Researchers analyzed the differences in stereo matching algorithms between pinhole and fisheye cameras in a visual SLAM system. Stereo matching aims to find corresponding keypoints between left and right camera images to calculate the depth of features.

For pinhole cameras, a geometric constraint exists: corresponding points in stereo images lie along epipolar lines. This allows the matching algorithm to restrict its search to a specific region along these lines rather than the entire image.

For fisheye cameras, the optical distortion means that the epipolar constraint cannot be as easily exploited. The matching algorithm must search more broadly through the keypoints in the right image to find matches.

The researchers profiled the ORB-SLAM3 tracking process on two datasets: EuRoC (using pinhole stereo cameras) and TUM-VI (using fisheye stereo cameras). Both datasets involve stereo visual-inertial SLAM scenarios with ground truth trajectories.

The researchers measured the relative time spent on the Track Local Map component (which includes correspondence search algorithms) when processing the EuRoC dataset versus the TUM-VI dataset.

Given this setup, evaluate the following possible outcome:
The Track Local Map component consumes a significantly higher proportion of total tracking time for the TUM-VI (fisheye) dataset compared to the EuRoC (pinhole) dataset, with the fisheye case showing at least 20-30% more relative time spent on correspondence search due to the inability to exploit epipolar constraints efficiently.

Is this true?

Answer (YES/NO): YES